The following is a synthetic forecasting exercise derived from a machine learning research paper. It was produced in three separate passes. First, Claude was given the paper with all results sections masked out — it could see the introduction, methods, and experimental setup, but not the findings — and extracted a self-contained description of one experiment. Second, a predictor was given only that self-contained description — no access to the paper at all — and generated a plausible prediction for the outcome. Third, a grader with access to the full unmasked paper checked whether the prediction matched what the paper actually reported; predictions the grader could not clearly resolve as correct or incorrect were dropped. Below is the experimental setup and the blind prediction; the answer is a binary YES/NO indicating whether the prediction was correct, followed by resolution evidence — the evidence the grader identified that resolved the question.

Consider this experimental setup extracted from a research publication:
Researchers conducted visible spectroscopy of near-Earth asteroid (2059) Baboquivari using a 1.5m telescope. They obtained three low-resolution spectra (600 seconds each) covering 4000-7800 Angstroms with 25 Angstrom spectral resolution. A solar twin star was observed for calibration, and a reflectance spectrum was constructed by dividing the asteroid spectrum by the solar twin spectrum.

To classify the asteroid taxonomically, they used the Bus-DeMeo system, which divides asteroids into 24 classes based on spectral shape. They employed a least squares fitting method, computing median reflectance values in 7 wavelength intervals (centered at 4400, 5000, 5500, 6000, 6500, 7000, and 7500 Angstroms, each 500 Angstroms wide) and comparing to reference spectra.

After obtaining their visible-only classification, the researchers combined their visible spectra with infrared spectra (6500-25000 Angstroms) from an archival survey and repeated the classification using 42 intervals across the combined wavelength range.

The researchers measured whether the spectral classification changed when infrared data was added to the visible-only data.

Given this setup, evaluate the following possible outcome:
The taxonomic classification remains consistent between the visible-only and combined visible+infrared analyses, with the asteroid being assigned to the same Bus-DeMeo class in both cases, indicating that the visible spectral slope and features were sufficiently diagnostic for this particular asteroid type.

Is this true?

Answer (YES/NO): YES